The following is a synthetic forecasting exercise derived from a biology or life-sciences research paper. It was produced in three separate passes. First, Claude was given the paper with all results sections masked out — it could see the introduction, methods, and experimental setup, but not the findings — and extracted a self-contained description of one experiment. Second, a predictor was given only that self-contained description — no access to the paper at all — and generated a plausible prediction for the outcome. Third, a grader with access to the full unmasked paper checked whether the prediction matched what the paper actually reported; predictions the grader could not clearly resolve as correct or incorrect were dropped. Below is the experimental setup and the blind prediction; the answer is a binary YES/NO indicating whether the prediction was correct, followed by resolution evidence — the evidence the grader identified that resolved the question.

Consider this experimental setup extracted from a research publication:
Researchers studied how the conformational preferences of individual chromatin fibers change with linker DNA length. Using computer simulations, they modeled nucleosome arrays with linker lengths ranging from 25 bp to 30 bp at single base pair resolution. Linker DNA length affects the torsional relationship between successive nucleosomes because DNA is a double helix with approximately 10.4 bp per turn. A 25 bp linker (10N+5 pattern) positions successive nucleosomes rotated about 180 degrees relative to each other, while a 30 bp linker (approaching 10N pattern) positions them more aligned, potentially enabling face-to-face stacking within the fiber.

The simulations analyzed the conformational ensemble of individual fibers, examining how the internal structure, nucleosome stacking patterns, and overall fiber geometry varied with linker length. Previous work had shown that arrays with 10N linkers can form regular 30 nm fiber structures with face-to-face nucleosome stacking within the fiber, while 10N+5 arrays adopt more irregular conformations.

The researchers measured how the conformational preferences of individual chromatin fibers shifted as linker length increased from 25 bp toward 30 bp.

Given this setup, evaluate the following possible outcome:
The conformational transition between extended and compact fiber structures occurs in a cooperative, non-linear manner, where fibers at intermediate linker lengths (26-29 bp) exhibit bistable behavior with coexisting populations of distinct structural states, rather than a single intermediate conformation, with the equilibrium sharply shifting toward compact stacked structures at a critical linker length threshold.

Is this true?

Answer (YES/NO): NO